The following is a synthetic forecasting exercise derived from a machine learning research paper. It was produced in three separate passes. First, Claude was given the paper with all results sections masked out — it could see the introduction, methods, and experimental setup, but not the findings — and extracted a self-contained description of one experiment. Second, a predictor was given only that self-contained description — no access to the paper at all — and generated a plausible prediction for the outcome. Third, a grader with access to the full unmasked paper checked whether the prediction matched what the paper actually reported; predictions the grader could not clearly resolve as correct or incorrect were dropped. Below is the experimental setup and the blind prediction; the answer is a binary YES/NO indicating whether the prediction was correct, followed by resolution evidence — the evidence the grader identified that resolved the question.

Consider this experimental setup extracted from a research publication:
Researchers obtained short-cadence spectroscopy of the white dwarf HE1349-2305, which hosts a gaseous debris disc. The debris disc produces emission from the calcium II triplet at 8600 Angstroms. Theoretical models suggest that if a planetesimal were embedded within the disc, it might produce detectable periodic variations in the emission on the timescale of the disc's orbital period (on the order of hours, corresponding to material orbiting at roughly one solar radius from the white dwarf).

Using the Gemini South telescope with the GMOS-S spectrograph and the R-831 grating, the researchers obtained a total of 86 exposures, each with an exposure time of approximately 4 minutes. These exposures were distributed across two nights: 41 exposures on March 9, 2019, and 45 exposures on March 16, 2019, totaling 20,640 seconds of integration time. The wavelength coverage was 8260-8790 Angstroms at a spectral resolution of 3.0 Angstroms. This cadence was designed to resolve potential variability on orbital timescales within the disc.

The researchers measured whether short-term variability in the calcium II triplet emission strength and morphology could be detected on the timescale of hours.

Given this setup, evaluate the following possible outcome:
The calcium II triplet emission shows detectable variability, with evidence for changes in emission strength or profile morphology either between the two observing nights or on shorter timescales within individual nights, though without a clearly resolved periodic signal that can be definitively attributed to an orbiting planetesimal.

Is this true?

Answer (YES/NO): YES